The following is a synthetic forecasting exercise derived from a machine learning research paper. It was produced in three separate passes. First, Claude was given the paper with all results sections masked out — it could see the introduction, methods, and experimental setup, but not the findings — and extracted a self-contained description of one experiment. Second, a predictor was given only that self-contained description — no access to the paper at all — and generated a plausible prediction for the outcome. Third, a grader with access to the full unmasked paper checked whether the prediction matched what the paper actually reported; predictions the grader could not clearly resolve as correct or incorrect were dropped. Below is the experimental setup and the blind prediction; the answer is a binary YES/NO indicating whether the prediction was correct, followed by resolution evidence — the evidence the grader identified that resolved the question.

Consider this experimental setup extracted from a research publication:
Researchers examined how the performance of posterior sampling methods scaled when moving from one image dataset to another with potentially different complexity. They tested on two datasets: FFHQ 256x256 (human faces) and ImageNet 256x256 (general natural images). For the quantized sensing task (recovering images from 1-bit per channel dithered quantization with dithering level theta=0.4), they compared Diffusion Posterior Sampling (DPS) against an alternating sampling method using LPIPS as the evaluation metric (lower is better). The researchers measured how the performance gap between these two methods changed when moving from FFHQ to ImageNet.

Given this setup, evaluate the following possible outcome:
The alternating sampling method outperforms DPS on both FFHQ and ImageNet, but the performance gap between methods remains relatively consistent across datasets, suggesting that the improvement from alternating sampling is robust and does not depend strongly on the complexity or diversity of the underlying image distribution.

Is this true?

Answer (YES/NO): NO